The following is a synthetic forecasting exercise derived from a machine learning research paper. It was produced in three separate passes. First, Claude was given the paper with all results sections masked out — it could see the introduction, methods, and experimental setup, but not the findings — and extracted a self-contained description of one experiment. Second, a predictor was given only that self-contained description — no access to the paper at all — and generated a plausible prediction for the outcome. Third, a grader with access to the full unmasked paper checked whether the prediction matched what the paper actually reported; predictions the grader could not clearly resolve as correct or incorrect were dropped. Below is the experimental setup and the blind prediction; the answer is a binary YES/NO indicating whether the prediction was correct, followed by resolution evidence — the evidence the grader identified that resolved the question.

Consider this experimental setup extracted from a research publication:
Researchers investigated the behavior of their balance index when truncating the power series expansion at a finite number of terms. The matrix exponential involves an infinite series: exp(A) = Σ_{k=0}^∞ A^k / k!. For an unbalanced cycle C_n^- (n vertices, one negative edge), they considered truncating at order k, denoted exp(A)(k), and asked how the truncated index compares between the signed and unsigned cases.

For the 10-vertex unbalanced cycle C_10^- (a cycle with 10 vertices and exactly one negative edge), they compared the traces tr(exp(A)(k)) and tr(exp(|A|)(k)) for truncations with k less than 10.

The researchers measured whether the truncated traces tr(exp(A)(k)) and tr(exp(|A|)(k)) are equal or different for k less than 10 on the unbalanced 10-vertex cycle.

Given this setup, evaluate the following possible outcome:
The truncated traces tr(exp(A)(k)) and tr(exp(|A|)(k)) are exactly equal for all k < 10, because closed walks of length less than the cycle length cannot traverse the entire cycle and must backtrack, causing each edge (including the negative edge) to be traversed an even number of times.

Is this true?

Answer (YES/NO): YES